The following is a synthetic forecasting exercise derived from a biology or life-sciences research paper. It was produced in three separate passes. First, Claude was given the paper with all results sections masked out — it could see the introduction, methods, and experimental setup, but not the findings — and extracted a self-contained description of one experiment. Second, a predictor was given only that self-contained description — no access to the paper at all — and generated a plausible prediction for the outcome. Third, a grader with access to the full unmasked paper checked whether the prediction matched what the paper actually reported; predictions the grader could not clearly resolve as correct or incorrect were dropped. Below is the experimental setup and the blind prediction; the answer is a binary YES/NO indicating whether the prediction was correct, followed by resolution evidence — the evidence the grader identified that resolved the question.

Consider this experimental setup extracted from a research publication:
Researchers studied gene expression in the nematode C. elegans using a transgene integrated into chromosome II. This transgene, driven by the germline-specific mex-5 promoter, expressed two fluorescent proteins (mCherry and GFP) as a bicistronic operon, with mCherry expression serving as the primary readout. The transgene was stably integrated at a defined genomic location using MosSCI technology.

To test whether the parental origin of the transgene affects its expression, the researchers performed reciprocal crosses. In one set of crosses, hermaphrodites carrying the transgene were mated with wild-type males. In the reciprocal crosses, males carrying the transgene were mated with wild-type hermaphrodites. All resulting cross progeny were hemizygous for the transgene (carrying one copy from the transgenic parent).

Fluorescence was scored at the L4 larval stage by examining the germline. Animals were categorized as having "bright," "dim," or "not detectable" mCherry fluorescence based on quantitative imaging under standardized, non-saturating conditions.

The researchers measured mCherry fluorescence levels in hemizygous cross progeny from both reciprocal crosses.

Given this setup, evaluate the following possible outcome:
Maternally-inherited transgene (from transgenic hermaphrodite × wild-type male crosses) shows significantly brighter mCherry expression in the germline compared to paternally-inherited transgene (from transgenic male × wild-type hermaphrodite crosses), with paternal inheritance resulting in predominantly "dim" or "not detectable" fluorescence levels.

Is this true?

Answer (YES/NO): YES